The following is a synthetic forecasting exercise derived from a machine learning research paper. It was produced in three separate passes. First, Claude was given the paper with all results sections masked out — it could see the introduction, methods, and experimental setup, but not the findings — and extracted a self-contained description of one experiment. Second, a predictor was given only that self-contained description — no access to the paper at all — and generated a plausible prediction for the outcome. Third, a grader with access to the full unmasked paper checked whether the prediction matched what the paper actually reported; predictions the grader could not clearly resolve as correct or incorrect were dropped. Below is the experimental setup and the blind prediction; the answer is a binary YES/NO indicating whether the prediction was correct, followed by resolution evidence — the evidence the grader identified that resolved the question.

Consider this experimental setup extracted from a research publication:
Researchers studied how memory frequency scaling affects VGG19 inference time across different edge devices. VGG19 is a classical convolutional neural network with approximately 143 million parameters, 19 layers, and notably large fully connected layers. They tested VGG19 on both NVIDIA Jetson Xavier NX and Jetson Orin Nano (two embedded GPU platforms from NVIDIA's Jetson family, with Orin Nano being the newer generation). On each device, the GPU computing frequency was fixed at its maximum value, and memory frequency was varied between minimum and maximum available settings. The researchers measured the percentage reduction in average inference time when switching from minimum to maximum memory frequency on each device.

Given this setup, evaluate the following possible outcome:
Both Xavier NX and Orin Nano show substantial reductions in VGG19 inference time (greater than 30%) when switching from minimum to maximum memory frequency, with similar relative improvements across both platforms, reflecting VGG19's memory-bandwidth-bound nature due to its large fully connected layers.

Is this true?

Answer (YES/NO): NO